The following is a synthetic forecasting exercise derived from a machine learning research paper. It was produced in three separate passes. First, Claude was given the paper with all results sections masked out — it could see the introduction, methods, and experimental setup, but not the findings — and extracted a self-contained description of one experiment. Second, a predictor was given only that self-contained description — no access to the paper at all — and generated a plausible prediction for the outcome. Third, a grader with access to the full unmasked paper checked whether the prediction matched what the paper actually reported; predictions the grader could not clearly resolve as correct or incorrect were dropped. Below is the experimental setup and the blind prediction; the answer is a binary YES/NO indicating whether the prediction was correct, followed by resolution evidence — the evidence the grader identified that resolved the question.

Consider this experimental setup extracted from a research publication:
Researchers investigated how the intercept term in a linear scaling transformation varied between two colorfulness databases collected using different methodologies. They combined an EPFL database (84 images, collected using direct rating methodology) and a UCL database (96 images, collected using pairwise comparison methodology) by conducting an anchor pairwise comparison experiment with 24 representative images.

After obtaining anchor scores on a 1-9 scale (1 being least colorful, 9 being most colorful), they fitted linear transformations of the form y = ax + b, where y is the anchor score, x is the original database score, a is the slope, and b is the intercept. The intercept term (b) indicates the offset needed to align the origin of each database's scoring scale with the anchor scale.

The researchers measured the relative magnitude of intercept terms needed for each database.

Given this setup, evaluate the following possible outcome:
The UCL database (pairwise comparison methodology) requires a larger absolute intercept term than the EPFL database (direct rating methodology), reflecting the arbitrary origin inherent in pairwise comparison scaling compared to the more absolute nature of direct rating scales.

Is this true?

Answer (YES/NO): YES